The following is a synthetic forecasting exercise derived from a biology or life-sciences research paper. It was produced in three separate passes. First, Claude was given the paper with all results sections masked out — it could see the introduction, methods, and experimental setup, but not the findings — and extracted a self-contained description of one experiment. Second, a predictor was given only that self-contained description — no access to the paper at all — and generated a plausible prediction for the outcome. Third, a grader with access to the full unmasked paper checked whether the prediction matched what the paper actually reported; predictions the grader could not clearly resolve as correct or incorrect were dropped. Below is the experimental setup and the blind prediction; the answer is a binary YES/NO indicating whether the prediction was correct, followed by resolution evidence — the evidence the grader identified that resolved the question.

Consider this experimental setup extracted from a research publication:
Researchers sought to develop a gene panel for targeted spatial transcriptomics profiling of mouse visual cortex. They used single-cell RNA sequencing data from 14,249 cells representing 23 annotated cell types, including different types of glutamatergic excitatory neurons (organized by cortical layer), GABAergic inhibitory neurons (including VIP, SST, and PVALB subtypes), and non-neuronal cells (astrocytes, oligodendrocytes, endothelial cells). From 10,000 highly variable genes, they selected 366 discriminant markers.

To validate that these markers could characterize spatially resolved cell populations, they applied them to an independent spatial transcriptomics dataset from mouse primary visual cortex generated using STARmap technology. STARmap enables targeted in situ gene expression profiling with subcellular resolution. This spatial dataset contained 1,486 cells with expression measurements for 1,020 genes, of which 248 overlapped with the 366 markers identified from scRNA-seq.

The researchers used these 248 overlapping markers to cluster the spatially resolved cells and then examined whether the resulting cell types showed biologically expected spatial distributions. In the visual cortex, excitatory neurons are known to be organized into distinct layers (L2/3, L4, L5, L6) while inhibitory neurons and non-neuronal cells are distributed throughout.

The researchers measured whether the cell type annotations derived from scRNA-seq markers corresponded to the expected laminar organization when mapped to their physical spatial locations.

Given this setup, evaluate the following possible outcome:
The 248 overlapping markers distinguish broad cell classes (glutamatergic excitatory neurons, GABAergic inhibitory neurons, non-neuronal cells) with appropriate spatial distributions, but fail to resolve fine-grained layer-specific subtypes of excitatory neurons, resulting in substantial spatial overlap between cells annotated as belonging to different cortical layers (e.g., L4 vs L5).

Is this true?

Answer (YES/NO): NO